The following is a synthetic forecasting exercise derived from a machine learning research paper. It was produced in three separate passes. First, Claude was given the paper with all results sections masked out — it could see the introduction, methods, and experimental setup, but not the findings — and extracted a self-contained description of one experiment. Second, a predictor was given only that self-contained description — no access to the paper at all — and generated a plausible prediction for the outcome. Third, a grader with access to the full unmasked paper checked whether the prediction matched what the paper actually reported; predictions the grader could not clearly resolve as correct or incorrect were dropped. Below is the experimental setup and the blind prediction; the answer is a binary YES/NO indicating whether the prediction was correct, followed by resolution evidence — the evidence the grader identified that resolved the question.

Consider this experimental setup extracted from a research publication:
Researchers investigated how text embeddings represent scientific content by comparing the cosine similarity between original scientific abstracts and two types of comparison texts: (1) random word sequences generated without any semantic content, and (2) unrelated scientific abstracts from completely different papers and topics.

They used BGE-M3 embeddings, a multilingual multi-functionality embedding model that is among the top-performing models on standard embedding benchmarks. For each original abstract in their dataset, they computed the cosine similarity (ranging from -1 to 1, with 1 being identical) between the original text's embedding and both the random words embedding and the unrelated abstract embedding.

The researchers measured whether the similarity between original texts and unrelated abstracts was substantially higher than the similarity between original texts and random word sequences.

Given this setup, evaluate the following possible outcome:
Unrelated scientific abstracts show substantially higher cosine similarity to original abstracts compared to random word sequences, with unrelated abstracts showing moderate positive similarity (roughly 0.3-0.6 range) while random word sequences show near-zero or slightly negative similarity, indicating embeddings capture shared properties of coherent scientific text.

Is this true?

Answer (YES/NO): NO